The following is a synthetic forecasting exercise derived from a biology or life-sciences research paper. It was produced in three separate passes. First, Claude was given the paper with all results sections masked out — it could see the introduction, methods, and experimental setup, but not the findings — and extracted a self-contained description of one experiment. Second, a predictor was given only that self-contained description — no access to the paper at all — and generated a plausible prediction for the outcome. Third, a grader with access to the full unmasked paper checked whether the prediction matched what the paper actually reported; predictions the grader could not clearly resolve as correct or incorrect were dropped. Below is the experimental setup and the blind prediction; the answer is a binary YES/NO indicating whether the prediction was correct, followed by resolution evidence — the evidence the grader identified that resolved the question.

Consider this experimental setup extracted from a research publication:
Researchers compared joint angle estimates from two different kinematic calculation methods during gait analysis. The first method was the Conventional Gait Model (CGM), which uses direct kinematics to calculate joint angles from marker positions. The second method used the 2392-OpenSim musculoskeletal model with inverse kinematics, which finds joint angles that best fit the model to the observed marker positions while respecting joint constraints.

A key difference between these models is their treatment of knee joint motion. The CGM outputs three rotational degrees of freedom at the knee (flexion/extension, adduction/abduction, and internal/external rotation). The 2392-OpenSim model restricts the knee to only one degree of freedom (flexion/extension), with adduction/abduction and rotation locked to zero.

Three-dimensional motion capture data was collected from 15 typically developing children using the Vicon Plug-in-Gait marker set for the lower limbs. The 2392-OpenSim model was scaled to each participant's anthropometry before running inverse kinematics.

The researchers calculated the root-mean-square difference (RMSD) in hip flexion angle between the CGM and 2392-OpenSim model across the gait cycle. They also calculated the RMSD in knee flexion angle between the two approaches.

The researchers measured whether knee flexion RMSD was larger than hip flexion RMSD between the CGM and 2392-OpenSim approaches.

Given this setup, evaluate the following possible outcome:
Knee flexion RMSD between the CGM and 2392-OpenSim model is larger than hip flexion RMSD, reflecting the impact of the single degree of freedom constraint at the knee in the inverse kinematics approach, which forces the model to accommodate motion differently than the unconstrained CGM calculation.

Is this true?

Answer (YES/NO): NO